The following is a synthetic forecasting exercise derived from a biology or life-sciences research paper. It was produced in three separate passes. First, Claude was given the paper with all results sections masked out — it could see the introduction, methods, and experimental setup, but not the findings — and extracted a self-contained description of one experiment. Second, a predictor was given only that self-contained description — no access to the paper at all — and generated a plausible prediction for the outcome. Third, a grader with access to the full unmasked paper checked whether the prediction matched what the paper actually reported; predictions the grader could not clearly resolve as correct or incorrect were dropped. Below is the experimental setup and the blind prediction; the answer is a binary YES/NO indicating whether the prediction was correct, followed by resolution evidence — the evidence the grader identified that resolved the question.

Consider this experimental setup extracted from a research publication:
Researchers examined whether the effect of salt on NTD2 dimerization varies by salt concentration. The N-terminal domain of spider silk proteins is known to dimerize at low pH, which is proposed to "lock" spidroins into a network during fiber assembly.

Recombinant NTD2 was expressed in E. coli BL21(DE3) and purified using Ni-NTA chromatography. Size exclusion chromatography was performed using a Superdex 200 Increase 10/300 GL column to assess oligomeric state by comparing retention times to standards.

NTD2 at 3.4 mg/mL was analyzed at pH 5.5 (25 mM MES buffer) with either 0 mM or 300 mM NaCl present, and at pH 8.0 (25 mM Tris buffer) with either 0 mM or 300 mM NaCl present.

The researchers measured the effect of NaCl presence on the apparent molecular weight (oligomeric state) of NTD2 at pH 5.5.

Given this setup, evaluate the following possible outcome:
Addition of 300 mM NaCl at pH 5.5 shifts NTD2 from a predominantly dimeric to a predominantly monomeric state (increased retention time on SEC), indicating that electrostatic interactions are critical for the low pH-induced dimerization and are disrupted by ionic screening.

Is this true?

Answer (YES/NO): NO